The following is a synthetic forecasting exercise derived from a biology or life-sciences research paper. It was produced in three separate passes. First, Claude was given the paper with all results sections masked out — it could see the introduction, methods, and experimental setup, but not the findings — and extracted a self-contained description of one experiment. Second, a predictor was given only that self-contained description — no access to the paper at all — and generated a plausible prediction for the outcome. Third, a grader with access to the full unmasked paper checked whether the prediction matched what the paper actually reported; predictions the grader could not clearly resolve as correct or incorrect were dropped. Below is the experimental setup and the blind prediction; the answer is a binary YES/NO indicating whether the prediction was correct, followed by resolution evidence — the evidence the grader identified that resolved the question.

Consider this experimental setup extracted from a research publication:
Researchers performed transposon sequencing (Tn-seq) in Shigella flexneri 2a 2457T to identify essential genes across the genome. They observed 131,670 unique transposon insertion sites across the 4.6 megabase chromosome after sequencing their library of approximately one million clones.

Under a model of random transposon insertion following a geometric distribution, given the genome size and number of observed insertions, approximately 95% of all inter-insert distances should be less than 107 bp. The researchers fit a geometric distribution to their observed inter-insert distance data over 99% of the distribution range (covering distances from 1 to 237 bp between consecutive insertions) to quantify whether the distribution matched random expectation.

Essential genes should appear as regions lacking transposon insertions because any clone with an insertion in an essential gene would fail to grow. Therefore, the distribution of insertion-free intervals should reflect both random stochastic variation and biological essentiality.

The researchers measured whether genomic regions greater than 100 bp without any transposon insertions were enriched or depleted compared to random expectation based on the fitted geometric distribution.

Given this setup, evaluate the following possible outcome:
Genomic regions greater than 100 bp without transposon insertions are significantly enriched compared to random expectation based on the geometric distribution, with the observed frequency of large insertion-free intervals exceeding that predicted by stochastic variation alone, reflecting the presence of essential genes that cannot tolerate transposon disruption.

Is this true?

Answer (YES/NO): YES